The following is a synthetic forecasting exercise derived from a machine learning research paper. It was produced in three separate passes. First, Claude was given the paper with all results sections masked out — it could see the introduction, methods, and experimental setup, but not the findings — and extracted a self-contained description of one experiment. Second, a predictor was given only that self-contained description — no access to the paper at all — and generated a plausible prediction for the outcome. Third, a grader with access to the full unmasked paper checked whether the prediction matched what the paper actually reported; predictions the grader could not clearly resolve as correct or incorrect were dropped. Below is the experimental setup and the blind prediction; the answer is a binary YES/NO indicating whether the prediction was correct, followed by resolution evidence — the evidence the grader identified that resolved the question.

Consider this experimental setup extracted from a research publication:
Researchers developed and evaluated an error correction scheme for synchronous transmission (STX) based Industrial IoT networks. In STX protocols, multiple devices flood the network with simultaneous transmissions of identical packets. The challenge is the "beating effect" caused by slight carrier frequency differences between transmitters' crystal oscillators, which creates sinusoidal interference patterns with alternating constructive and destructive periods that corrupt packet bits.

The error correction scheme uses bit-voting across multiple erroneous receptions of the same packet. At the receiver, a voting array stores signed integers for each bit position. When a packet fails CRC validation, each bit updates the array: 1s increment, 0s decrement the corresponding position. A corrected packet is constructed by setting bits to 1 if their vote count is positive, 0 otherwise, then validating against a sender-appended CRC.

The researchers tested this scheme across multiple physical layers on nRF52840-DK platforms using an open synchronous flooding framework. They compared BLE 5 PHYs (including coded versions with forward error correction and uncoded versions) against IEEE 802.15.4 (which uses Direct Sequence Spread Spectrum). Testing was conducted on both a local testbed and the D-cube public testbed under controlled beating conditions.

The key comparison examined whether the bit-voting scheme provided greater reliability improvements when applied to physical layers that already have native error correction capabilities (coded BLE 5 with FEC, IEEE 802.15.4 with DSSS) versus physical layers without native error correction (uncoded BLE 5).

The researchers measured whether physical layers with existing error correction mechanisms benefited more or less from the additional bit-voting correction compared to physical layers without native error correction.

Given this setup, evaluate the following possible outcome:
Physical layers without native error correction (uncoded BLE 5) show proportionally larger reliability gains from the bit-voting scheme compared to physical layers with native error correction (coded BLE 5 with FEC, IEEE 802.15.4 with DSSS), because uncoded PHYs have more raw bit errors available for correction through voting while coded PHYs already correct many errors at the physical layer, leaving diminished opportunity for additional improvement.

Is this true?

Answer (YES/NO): NO